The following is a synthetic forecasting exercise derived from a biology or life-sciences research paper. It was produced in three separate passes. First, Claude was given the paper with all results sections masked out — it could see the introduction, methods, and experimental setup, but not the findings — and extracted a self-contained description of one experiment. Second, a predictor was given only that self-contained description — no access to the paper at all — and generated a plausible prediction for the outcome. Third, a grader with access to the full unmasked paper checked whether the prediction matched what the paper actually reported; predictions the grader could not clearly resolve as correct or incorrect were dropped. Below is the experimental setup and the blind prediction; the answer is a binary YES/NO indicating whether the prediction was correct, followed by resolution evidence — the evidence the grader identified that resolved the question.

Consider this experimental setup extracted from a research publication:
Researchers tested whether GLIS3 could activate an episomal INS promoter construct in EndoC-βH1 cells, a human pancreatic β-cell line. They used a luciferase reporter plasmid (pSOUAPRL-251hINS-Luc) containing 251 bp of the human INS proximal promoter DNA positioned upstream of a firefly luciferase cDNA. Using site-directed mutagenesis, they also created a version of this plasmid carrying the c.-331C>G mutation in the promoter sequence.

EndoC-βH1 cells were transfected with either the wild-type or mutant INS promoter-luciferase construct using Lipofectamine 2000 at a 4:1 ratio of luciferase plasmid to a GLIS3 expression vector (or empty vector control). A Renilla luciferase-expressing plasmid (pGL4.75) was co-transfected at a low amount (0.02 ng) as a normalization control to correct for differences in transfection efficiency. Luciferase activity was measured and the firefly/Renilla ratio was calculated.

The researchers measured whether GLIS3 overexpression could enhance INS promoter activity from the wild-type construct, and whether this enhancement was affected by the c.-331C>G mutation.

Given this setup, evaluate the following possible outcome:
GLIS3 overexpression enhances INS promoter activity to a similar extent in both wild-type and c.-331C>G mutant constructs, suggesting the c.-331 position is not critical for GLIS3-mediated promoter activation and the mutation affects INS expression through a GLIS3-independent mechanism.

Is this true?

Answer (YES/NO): NO